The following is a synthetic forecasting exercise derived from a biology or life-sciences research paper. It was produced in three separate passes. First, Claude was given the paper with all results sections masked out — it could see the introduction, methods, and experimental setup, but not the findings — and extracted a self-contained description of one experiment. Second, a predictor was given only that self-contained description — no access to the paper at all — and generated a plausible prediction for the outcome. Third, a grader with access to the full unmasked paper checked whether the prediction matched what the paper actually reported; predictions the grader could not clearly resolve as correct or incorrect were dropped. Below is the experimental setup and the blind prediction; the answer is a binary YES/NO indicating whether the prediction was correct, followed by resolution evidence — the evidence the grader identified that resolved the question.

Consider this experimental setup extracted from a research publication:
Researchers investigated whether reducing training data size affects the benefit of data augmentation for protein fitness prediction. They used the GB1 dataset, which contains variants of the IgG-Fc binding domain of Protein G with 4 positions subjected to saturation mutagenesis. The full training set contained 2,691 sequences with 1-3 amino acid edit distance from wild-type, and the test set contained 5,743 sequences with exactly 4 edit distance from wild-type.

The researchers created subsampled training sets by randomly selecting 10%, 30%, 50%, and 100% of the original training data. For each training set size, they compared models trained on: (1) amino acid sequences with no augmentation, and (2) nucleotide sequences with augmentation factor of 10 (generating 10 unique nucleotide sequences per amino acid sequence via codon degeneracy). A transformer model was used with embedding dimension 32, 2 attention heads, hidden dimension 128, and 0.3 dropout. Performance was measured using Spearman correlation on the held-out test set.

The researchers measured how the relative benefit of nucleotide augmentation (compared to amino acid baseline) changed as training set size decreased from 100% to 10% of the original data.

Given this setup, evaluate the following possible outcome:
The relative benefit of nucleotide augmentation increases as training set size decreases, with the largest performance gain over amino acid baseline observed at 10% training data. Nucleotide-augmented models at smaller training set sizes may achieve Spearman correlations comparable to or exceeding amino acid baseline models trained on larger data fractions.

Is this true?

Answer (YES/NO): YES